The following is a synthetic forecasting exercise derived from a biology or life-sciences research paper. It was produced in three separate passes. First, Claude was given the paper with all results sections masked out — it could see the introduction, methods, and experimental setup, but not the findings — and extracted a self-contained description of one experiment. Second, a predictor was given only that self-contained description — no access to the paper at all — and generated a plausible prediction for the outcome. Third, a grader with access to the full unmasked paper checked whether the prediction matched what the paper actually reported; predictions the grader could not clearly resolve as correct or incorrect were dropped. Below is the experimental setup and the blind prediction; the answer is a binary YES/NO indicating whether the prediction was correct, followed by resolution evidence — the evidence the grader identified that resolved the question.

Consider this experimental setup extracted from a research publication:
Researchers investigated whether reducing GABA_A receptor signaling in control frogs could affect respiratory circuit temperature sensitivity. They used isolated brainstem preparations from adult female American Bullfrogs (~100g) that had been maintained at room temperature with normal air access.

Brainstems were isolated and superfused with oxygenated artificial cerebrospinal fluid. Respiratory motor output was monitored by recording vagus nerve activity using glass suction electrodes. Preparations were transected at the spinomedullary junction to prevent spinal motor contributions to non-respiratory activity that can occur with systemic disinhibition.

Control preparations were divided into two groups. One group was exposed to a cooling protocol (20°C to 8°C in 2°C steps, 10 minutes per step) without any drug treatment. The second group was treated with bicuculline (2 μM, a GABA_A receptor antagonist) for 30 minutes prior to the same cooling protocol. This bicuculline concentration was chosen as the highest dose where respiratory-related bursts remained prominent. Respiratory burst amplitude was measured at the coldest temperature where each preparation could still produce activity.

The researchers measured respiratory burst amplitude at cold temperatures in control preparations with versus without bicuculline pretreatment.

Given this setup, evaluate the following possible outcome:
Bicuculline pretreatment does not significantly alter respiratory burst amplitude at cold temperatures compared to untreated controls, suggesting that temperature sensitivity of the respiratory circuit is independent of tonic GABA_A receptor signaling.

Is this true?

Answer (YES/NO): NO